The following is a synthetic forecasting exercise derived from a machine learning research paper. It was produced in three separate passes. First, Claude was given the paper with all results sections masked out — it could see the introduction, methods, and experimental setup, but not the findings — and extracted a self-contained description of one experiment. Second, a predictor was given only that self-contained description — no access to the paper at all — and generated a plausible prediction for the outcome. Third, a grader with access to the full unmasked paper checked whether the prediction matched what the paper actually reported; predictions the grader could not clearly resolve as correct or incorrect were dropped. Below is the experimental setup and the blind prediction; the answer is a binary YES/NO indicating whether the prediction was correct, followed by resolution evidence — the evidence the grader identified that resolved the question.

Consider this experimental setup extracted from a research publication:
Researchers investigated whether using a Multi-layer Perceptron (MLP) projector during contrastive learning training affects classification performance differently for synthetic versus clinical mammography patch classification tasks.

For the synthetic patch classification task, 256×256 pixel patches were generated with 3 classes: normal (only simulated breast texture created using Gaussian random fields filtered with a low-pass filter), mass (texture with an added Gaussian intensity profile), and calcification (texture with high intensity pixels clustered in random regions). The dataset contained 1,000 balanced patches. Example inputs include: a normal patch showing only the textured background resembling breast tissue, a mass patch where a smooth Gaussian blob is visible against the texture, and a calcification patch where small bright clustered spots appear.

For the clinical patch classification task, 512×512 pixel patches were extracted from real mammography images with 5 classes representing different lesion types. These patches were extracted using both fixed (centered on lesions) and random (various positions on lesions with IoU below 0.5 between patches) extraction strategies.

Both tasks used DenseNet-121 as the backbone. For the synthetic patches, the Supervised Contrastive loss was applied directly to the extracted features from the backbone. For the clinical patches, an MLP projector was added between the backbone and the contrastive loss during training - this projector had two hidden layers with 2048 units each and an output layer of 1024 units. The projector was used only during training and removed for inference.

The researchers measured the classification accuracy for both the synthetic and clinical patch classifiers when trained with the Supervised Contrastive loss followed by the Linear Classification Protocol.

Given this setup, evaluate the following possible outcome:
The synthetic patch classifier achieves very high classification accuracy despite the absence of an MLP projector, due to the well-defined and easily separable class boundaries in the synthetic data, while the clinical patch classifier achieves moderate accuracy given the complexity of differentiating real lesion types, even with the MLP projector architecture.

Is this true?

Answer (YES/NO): YES